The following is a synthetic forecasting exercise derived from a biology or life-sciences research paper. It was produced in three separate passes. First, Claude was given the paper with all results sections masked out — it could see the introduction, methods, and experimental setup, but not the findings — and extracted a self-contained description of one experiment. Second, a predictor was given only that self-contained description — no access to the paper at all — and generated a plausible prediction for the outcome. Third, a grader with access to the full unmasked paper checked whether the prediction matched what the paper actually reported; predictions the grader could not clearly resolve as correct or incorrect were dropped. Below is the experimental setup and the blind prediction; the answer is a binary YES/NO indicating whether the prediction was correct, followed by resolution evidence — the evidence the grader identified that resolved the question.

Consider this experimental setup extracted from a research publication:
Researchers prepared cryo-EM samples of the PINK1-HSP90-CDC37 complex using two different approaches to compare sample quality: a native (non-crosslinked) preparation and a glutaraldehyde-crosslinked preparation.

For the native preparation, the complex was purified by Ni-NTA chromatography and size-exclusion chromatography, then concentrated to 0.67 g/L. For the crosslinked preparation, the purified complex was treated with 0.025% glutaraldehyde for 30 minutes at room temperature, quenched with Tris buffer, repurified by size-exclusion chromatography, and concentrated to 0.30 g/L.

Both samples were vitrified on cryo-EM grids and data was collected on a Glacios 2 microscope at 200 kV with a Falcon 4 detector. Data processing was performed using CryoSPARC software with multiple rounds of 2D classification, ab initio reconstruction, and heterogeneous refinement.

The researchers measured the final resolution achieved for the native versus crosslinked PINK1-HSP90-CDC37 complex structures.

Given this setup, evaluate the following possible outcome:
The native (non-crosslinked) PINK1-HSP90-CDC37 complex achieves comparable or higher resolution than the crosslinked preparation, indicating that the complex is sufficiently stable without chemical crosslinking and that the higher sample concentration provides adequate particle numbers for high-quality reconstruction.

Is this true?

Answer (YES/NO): NO